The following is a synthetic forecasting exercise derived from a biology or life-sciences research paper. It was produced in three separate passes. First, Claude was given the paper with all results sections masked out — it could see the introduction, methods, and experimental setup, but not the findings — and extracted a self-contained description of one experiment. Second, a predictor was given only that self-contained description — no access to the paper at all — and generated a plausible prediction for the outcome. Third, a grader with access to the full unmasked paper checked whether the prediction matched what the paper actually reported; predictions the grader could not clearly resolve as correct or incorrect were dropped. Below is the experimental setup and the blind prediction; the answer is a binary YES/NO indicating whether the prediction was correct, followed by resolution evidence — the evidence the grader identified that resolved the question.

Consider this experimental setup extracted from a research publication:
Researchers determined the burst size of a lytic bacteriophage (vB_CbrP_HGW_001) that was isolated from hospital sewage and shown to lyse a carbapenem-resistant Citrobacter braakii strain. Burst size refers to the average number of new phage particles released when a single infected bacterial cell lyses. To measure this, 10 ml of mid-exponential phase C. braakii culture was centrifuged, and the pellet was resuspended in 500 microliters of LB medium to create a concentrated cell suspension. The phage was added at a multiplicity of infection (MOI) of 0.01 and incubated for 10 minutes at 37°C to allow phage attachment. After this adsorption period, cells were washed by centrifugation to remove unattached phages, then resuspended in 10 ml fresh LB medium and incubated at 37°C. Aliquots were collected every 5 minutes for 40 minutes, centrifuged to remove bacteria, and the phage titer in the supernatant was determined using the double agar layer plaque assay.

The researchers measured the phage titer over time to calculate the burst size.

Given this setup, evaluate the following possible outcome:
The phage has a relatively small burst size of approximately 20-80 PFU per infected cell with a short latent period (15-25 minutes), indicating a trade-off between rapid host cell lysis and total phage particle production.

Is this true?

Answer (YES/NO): NO